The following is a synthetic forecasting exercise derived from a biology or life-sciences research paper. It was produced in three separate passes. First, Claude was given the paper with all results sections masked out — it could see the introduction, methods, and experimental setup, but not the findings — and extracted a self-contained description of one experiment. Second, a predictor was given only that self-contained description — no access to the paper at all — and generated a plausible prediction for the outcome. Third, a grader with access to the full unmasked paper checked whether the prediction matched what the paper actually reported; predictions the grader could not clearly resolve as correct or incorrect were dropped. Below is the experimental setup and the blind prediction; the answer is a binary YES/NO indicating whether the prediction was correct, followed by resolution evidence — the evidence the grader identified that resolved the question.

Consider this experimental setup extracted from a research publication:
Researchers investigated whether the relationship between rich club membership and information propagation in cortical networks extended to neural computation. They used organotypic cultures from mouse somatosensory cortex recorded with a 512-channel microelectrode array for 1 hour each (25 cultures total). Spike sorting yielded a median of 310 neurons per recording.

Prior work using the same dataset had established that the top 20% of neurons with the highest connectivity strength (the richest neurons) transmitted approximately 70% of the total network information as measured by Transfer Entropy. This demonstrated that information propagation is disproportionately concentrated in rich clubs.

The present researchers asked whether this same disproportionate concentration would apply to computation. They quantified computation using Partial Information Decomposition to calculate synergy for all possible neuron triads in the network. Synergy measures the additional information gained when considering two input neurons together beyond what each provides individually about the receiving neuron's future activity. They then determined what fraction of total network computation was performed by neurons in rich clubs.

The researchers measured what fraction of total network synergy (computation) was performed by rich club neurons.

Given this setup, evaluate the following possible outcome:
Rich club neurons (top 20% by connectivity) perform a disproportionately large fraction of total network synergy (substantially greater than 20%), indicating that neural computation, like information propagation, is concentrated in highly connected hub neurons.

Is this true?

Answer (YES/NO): YES